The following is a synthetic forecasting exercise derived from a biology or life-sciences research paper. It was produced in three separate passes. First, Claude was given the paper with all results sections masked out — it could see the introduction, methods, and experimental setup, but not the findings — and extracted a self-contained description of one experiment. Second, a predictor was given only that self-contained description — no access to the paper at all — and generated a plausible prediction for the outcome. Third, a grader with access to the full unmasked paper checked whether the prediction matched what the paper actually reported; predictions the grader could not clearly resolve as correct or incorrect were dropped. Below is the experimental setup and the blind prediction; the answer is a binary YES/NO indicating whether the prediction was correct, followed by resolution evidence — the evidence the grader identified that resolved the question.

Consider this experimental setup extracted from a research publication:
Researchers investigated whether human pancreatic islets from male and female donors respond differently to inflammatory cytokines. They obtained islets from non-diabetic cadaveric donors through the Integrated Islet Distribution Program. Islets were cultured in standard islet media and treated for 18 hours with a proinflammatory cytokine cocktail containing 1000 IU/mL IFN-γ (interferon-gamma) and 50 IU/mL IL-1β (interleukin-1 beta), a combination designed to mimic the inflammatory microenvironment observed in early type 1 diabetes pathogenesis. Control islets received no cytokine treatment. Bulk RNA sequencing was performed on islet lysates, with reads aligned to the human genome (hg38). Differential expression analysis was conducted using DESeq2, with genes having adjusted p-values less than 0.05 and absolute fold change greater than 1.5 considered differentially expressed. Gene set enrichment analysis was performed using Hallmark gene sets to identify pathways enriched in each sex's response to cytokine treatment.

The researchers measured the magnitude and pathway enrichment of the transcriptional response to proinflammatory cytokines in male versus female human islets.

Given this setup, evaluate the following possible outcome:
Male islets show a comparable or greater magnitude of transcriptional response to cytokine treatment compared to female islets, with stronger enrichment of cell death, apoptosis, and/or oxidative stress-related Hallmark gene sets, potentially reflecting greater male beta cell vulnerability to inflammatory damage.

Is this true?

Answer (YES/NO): YES